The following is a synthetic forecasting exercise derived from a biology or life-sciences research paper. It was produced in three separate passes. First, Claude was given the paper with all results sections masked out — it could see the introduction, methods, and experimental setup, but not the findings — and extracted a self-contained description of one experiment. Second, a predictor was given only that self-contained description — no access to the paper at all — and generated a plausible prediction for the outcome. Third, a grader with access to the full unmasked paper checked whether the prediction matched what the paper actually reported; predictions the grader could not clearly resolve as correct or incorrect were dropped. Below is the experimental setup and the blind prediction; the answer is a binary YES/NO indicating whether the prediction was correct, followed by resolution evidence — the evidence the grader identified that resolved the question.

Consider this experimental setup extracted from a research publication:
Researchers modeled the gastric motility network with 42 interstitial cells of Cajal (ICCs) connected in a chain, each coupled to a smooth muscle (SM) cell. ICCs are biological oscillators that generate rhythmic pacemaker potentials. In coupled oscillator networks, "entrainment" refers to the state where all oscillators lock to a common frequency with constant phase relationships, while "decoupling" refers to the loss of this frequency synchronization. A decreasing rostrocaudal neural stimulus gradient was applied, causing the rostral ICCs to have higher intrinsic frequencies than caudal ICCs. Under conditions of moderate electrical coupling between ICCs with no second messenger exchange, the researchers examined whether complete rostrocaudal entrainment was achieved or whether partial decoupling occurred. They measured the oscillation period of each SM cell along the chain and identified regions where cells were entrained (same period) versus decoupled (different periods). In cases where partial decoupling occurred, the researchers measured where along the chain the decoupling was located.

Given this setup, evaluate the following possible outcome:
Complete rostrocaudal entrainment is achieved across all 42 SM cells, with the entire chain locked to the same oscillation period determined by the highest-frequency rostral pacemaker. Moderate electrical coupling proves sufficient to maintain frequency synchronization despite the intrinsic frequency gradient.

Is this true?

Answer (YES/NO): NO